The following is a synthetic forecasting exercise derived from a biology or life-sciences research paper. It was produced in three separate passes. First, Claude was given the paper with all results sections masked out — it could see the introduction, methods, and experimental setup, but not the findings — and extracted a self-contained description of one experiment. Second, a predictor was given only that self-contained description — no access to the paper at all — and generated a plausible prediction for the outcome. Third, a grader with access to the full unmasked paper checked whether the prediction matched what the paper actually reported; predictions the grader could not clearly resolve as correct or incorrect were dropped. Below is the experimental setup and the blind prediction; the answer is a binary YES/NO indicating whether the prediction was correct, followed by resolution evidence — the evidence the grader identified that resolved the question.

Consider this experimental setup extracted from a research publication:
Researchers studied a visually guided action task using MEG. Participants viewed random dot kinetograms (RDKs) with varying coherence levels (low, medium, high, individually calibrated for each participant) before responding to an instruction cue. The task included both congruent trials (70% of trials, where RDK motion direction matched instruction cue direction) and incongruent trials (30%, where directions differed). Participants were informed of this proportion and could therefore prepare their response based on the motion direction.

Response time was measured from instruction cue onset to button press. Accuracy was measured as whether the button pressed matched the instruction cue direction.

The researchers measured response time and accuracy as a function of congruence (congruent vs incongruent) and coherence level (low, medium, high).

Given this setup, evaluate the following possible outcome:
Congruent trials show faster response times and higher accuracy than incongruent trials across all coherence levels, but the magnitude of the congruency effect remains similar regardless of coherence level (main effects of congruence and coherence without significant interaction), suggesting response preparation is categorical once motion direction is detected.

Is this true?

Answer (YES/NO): NO